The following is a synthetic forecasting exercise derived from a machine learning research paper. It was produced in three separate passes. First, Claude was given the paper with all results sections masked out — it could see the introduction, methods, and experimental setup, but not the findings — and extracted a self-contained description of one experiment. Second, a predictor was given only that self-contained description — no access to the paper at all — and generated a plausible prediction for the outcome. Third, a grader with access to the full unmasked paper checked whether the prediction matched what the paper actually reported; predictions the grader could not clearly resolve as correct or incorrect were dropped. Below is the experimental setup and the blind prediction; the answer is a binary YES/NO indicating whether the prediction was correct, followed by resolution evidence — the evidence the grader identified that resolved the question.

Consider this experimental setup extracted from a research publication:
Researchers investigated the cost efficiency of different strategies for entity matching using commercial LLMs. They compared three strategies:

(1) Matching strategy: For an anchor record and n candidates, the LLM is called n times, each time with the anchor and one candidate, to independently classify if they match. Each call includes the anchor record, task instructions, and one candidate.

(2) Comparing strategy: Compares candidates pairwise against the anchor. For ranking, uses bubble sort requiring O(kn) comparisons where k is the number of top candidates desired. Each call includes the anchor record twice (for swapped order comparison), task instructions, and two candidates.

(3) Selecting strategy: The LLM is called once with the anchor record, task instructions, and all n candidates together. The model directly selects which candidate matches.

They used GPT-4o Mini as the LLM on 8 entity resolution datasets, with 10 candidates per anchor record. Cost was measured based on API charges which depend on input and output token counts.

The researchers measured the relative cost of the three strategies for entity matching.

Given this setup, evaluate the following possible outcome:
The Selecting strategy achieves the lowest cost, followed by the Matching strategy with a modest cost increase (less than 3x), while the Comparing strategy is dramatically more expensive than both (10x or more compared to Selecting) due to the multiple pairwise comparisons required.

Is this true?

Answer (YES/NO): NO